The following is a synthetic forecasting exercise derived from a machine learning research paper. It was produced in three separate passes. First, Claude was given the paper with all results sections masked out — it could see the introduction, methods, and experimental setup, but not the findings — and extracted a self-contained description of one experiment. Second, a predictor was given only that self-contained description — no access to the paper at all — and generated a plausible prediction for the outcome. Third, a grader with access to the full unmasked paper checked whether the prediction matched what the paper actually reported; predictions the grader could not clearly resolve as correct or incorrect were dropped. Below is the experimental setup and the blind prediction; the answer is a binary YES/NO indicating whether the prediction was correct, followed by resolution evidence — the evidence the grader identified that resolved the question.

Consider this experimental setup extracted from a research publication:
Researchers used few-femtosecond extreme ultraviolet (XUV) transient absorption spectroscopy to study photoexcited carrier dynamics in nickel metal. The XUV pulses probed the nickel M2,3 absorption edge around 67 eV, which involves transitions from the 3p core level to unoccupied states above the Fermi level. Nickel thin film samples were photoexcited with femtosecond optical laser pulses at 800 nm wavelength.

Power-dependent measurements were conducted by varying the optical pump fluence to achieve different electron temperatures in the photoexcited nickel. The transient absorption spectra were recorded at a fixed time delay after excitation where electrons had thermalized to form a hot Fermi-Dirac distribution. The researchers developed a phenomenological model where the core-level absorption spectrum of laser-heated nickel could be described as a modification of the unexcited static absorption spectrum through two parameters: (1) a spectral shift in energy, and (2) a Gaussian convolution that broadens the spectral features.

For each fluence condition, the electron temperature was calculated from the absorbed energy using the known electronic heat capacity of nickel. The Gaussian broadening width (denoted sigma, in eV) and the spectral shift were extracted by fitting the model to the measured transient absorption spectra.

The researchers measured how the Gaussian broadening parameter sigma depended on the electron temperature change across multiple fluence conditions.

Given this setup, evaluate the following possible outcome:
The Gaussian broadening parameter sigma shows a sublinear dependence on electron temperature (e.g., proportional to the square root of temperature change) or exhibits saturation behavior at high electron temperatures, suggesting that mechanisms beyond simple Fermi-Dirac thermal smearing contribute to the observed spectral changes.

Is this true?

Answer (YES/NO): NO